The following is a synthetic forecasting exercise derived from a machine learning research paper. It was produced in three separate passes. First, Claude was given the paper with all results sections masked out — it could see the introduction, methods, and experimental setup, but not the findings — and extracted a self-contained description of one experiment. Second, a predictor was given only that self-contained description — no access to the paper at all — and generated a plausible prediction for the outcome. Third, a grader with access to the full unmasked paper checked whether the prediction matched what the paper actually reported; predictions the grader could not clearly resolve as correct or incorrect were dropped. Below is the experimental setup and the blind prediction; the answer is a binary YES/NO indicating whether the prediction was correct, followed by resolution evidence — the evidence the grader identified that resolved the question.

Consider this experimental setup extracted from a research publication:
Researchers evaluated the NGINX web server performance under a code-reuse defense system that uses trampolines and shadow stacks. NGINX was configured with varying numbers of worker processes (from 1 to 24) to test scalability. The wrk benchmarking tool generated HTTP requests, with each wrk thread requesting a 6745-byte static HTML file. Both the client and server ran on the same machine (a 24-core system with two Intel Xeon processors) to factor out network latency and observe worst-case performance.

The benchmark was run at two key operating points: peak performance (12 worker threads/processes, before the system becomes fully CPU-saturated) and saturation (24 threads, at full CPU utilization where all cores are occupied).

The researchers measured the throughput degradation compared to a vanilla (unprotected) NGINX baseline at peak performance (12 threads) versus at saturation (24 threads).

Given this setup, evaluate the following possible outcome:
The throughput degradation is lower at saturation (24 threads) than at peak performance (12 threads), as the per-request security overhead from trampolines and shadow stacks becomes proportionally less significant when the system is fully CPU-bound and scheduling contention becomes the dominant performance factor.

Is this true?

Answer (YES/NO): YES